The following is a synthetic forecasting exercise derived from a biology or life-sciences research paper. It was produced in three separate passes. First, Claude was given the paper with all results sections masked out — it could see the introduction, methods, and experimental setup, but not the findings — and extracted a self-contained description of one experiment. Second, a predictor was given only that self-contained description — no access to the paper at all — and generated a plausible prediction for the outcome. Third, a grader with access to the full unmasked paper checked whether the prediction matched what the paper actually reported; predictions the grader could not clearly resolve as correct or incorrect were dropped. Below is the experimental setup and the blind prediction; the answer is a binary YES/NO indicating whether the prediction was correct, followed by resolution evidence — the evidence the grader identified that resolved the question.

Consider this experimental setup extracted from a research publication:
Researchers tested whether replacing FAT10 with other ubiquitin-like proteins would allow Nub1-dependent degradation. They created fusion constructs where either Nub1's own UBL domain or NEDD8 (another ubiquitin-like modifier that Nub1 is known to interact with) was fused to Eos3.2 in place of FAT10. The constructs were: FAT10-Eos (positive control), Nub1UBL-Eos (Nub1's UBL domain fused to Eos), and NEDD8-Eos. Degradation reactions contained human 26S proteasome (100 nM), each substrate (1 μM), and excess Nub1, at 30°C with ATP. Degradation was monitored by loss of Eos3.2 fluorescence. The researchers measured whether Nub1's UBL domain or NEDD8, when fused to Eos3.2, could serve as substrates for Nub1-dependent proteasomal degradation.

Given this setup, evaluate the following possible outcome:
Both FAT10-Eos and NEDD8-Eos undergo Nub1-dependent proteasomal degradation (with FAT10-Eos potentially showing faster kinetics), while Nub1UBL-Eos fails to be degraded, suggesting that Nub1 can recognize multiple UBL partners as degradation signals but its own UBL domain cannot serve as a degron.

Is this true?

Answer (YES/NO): NO